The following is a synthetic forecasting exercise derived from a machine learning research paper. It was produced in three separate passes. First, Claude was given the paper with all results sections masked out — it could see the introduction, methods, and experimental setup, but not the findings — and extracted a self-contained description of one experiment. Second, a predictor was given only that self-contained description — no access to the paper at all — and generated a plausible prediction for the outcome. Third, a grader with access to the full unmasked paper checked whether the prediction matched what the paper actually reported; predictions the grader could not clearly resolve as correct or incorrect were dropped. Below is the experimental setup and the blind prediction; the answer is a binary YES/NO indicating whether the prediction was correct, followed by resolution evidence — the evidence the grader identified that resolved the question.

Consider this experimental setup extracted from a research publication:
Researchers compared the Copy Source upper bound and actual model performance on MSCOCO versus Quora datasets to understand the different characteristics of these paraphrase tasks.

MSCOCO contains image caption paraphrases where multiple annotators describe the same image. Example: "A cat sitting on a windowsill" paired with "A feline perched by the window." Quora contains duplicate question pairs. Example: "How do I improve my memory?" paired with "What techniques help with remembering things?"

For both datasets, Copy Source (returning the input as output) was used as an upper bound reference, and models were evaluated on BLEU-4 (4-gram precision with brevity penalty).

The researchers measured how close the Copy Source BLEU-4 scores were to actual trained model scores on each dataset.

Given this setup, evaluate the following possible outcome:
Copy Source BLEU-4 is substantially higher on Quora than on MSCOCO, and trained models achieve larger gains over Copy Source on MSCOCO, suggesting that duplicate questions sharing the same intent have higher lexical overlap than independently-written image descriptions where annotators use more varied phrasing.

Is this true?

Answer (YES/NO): YES